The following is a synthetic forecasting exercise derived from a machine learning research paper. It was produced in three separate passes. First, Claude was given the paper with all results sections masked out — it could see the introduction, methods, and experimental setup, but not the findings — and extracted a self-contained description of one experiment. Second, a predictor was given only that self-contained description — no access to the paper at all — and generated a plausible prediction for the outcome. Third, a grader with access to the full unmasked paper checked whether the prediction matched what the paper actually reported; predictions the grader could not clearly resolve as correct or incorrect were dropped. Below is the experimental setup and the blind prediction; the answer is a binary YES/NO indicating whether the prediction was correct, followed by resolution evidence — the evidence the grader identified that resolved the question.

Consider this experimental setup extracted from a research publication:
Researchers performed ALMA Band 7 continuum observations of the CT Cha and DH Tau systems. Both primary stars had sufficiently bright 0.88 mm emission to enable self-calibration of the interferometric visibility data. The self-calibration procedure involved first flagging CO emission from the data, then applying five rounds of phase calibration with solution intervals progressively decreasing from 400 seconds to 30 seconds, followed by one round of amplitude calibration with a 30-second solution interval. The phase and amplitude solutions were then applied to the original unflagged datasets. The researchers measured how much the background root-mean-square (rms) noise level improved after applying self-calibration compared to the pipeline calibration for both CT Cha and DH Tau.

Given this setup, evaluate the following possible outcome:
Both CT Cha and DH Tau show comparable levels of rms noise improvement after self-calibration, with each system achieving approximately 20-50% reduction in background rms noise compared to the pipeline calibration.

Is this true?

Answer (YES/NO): NO